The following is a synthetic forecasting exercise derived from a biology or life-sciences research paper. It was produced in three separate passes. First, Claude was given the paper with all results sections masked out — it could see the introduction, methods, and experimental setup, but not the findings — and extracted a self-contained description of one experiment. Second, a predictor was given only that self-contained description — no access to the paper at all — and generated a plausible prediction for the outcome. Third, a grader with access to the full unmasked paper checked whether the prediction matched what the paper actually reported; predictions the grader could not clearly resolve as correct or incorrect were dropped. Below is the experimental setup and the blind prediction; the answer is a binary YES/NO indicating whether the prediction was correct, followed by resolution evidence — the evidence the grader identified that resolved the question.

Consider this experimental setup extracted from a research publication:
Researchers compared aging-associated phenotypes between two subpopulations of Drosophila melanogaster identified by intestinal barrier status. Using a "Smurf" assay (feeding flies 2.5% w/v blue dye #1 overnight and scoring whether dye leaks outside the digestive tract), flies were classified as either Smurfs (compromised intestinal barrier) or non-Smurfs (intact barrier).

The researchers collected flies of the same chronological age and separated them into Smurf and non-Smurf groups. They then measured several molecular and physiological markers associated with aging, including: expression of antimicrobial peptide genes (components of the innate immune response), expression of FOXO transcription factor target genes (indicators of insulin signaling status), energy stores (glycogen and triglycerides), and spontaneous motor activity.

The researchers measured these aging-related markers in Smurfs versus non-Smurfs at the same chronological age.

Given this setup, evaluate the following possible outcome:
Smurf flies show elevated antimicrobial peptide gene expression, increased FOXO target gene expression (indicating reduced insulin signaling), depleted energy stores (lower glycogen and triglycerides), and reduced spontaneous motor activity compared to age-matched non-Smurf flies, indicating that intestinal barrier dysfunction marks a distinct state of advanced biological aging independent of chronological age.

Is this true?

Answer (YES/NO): YES